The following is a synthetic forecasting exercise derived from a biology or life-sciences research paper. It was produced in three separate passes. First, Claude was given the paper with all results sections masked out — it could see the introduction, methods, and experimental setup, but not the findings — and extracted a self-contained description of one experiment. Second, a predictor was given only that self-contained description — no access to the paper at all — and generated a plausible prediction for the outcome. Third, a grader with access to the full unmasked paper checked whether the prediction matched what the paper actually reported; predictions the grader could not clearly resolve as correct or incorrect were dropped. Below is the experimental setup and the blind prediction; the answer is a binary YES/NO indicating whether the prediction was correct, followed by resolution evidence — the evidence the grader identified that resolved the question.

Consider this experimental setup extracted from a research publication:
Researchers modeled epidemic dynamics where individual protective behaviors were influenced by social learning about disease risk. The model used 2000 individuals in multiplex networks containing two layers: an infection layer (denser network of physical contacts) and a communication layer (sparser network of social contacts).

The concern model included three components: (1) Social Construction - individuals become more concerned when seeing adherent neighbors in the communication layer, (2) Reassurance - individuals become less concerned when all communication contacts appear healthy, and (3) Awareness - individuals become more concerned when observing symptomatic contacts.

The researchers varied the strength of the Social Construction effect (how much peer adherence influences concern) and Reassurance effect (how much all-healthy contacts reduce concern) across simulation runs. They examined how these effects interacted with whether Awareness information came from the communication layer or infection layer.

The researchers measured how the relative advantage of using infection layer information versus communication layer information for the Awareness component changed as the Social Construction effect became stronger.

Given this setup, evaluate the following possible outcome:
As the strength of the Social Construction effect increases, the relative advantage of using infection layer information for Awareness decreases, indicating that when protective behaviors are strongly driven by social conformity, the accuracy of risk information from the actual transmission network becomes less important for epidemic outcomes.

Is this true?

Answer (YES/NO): YES